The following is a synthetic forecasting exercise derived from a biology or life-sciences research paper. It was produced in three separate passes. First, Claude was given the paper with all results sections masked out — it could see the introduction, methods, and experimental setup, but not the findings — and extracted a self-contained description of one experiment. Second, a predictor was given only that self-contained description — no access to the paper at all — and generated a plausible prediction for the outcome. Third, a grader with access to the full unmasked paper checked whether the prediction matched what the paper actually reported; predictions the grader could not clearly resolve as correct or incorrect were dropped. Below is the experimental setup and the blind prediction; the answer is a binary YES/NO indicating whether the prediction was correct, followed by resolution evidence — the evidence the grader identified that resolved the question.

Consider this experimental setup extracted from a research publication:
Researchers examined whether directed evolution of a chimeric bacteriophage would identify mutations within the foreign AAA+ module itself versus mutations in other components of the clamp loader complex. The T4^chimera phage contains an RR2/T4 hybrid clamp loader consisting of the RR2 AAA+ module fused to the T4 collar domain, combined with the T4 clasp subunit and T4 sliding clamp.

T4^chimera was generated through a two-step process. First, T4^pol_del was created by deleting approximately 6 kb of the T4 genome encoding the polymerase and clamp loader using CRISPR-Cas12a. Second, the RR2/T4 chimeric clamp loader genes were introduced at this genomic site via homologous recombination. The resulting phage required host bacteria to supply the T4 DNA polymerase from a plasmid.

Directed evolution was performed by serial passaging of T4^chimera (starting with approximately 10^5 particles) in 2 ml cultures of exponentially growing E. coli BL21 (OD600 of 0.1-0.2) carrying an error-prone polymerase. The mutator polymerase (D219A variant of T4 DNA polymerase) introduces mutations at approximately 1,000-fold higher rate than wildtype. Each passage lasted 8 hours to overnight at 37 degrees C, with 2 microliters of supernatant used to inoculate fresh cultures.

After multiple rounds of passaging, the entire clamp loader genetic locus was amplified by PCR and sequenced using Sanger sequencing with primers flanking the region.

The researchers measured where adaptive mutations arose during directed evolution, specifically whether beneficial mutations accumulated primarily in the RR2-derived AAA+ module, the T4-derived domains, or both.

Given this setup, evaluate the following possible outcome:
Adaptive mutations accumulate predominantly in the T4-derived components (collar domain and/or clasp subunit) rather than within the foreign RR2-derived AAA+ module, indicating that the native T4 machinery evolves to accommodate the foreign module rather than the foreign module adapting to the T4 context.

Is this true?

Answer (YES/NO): NO